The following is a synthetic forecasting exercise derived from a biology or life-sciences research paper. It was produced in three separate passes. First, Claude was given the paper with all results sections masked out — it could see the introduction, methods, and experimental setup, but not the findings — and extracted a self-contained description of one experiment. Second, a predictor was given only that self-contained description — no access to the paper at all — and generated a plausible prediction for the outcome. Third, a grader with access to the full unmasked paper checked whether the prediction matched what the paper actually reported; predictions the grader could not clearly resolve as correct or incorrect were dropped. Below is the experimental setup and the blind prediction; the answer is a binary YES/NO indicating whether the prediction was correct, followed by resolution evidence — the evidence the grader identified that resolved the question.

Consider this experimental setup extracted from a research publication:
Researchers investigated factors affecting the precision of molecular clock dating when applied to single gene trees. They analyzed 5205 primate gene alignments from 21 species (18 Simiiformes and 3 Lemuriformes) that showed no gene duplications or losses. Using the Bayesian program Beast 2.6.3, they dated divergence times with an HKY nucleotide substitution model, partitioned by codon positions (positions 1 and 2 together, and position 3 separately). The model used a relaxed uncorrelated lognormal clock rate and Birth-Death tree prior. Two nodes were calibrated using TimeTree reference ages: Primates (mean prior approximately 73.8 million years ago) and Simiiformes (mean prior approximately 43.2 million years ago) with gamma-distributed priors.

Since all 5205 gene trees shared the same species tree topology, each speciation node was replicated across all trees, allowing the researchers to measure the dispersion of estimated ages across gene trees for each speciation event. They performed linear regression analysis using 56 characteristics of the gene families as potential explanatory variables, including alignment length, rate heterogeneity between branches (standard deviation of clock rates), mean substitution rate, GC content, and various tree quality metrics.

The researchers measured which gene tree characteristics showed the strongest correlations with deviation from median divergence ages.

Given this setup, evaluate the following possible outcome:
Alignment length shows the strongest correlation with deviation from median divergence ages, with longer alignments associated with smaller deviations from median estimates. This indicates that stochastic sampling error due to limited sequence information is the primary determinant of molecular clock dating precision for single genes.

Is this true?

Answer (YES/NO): YES